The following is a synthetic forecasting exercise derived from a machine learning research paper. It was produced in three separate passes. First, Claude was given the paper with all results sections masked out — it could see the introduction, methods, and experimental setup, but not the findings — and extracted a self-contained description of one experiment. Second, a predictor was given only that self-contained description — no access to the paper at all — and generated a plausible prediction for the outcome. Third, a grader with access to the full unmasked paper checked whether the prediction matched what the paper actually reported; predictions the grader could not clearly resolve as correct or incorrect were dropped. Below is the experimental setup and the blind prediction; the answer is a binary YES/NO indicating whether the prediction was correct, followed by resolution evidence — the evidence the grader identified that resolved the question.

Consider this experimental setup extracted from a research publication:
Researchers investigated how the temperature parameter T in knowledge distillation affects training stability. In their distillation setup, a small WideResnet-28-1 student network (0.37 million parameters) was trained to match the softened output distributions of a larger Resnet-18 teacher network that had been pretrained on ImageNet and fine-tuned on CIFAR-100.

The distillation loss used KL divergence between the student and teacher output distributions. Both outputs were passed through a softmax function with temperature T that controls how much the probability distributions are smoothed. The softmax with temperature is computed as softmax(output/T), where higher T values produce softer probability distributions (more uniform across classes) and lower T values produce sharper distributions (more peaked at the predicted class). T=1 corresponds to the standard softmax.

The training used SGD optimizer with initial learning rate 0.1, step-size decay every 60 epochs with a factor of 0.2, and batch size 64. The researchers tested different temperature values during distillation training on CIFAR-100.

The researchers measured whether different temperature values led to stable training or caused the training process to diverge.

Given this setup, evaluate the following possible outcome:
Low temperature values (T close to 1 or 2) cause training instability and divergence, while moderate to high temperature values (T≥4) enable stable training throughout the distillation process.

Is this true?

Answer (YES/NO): NO